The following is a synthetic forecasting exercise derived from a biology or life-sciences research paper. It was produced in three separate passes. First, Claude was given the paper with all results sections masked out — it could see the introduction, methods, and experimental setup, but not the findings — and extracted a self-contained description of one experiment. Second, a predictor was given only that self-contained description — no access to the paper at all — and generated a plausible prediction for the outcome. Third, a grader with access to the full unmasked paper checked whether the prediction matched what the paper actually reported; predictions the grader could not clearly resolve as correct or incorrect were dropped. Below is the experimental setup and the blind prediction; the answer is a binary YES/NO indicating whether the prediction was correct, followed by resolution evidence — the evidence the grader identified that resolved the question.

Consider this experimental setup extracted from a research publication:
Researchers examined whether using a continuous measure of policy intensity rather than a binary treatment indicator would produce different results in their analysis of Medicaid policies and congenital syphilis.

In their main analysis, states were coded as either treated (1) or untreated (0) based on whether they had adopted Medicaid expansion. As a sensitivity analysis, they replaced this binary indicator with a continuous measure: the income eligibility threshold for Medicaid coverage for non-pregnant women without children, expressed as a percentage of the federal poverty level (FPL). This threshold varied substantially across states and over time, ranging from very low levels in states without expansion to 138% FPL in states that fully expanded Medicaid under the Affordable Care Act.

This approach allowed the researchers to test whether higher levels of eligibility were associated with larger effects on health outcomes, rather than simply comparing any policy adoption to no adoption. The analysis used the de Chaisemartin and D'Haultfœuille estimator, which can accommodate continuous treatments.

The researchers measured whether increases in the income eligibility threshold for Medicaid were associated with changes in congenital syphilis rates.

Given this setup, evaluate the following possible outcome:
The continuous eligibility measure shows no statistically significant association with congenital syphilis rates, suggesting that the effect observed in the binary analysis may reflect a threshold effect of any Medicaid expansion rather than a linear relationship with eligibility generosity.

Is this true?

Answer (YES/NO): YES